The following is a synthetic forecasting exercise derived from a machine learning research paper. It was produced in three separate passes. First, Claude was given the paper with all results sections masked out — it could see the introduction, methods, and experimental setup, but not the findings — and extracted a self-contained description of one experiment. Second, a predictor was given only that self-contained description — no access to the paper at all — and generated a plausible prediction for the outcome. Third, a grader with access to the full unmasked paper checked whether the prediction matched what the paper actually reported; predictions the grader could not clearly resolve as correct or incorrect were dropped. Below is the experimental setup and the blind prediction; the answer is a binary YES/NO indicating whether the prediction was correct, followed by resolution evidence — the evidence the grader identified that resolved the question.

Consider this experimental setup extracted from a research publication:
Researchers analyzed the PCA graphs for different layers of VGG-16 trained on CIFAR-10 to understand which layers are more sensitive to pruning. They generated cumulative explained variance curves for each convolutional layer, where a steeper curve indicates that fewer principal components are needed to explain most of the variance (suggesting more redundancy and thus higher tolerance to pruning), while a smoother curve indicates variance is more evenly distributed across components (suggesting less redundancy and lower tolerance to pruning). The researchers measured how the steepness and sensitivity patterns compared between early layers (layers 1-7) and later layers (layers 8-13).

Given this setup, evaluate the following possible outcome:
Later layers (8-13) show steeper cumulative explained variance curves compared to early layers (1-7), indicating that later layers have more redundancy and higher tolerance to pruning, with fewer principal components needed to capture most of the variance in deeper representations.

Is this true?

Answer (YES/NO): YES